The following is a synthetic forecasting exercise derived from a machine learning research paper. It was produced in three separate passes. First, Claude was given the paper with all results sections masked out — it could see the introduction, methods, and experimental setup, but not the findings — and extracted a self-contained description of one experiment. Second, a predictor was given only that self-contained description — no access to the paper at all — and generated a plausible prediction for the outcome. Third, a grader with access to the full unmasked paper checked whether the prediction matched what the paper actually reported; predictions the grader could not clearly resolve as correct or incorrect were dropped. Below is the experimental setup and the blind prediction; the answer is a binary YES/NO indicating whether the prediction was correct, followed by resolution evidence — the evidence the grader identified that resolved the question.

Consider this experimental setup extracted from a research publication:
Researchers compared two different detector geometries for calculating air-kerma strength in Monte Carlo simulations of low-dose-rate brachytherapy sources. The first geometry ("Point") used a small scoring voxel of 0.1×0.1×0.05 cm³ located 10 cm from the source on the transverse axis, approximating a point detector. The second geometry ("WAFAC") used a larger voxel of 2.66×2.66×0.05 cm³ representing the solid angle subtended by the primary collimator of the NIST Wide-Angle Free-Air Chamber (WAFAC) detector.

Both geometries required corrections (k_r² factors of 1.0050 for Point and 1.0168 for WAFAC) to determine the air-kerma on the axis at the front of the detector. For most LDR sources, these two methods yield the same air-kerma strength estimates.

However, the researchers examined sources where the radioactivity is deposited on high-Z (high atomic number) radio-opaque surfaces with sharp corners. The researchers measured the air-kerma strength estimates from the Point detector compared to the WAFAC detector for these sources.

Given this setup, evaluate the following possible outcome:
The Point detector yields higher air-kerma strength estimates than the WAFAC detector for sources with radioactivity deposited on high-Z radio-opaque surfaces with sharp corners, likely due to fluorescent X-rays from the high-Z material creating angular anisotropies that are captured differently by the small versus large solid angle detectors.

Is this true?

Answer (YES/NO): NO